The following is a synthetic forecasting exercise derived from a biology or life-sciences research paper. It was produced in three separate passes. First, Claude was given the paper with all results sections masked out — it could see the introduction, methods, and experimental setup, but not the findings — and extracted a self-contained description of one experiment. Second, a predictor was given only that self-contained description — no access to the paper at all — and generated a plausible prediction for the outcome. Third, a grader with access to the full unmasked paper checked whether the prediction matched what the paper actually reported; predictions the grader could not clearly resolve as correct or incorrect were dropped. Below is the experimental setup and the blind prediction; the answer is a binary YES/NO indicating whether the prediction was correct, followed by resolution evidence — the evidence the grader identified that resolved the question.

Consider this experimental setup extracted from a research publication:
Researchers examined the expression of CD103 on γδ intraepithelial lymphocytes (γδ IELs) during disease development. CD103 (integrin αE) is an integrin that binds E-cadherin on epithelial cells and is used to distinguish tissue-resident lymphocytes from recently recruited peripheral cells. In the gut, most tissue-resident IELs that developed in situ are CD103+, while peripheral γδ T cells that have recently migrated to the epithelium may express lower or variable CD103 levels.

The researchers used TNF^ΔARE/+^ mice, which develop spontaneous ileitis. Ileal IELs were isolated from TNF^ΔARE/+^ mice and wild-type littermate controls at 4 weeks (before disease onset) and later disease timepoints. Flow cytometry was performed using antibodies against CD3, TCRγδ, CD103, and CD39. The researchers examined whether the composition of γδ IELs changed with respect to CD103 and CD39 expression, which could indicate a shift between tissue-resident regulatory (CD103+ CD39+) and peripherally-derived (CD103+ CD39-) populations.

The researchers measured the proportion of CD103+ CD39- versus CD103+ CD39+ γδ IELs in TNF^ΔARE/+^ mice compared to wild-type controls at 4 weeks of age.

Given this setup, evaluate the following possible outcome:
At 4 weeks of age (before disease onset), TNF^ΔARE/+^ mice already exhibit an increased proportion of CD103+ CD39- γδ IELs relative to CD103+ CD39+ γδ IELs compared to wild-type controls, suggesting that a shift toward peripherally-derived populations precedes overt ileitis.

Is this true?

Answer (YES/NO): YES